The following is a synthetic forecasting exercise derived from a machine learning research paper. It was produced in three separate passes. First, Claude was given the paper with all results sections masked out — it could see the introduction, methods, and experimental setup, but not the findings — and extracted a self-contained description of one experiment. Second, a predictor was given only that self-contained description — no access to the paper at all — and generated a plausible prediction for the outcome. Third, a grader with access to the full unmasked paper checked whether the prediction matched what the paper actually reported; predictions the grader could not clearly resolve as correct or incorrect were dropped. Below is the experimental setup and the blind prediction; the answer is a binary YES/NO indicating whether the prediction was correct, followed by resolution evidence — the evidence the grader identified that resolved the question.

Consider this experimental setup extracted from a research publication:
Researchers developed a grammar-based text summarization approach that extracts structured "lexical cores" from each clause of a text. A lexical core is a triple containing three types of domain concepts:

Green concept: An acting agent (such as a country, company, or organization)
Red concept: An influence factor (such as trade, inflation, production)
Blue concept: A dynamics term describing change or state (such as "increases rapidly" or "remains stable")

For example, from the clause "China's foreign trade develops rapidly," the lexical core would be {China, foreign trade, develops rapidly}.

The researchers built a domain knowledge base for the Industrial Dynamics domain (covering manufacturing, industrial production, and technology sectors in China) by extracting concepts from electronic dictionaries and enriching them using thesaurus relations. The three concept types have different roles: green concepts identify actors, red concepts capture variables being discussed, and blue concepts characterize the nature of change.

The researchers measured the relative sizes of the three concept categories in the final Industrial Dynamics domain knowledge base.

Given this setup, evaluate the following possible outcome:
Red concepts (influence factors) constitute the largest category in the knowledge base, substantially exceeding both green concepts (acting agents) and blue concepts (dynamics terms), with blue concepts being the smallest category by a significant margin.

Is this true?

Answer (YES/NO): NO